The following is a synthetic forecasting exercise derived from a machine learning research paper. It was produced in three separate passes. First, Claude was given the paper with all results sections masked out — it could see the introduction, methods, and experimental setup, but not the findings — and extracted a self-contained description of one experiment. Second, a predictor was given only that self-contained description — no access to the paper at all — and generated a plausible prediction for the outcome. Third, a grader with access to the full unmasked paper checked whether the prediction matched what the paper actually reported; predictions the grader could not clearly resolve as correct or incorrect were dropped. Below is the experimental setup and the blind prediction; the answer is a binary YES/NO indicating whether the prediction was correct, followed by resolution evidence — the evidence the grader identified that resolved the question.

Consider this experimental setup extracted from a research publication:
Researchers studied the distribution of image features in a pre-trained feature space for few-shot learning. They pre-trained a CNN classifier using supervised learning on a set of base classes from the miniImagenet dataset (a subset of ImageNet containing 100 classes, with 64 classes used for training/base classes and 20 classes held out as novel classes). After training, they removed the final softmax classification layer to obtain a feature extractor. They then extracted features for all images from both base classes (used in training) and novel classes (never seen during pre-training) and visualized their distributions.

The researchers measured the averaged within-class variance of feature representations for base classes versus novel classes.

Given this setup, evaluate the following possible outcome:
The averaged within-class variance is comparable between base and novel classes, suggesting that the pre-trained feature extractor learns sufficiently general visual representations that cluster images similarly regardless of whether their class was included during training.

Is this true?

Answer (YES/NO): NO